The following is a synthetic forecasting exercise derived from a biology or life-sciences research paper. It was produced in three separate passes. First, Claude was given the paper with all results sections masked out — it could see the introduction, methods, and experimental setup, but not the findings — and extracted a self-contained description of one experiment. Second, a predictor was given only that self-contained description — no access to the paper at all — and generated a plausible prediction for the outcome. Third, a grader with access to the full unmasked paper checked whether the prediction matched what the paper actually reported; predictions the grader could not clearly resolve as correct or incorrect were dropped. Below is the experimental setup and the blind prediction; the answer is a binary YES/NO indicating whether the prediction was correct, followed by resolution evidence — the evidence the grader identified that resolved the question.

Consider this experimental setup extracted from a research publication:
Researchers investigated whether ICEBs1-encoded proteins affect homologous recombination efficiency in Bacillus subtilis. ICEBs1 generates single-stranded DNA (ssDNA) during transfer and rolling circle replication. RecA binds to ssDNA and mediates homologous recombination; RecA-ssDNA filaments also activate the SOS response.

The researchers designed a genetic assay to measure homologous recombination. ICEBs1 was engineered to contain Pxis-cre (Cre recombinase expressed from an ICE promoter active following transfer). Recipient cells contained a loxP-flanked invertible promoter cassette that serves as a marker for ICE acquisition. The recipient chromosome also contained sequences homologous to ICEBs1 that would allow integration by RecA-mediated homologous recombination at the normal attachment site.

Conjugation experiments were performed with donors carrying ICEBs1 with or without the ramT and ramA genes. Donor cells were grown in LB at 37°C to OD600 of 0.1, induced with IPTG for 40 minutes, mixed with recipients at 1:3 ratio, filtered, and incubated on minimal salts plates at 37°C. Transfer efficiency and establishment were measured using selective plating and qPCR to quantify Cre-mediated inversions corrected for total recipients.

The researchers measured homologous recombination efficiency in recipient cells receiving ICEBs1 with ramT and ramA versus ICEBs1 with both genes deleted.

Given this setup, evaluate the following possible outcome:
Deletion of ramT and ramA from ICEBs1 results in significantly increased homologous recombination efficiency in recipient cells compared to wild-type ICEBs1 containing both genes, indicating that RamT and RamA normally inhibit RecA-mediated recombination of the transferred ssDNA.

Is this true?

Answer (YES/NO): YES